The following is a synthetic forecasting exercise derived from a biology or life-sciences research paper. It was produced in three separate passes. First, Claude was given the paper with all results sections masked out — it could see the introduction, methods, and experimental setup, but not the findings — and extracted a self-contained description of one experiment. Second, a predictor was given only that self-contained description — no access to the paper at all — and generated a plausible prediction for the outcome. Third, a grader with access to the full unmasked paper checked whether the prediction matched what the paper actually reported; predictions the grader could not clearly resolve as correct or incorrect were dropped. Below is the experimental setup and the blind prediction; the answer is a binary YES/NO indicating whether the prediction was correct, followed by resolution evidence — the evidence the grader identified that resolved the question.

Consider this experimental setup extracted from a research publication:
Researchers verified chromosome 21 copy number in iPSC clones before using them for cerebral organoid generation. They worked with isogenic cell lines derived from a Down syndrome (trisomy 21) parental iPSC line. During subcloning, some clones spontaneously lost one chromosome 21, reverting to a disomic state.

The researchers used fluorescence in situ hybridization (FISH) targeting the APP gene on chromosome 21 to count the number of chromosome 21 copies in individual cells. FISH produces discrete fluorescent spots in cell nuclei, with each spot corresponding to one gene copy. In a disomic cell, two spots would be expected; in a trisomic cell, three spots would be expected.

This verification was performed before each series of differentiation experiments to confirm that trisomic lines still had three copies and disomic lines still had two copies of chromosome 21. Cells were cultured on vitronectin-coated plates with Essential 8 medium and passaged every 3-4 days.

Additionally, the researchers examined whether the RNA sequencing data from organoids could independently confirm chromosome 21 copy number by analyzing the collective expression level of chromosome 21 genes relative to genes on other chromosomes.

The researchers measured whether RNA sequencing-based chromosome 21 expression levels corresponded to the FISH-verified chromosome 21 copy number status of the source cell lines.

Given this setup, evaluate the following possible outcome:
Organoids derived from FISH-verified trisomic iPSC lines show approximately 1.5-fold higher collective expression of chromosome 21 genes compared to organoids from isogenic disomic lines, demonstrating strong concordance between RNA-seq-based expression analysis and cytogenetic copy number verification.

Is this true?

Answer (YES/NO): YES